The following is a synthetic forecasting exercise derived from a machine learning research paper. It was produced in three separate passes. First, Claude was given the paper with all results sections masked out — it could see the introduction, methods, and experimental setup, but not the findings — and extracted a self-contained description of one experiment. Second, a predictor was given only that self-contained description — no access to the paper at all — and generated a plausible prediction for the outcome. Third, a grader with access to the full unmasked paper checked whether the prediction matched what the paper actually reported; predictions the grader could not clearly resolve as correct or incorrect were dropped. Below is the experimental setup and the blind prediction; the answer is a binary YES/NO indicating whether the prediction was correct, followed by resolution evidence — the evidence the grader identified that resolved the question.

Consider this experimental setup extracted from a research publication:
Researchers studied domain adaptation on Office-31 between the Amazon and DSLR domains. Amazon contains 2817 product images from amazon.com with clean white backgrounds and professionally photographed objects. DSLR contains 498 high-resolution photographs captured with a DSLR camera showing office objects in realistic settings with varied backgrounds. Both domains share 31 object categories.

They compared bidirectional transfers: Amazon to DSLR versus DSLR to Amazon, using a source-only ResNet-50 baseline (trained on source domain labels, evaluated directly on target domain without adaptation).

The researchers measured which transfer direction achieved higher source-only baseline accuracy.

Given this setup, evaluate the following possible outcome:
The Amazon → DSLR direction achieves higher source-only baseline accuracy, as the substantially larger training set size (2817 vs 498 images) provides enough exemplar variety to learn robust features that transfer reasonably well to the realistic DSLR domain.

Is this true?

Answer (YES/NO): YES